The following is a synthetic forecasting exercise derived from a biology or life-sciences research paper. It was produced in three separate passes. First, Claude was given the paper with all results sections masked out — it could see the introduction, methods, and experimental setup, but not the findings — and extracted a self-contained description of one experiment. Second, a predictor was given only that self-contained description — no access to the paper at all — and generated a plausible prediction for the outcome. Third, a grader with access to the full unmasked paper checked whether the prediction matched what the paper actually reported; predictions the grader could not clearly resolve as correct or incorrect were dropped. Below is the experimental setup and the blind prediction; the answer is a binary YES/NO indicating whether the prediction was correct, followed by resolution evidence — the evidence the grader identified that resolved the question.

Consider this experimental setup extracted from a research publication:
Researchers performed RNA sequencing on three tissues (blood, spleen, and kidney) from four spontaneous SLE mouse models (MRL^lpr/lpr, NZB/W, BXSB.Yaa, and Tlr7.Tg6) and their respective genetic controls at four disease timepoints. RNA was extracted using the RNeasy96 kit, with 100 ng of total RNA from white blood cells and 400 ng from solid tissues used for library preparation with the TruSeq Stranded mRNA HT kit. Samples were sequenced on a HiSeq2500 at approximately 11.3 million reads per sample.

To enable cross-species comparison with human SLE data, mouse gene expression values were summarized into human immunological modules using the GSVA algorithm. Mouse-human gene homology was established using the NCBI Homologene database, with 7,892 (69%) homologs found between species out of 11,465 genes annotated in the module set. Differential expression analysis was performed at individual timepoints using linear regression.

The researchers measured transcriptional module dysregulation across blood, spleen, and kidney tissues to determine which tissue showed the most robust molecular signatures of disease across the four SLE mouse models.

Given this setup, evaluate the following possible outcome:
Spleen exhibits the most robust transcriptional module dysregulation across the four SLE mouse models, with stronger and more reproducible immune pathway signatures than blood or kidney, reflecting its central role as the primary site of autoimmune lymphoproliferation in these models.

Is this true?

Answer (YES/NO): YES